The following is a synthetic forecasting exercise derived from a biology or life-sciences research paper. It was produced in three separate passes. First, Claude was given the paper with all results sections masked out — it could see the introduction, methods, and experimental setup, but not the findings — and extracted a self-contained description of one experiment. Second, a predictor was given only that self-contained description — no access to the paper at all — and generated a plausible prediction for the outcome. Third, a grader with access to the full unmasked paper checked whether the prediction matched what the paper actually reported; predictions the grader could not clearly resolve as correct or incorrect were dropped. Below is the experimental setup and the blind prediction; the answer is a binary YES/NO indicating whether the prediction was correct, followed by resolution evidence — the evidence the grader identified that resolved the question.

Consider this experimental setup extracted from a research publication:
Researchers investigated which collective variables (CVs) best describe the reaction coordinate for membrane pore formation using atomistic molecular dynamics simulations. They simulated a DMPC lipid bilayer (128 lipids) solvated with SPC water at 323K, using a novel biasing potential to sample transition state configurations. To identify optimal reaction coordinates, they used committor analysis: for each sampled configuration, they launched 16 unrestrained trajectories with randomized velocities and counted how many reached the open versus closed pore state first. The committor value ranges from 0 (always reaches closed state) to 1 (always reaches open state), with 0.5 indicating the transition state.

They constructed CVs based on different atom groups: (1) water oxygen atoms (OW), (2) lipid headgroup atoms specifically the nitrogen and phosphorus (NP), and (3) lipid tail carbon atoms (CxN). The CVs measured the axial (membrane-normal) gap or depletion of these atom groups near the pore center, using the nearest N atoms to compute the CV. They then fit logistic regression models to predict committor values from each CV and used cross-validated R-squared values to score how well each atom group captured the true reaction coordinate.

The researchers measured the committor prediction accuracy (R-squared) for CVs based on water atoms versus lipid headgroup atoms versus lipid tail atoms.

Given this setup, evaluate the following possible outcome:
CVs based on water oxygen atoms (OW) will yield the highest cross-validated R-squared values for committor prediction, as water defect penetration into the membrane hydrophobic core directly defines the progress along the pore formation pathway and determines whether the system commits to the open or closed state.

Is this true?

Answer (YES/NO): NO